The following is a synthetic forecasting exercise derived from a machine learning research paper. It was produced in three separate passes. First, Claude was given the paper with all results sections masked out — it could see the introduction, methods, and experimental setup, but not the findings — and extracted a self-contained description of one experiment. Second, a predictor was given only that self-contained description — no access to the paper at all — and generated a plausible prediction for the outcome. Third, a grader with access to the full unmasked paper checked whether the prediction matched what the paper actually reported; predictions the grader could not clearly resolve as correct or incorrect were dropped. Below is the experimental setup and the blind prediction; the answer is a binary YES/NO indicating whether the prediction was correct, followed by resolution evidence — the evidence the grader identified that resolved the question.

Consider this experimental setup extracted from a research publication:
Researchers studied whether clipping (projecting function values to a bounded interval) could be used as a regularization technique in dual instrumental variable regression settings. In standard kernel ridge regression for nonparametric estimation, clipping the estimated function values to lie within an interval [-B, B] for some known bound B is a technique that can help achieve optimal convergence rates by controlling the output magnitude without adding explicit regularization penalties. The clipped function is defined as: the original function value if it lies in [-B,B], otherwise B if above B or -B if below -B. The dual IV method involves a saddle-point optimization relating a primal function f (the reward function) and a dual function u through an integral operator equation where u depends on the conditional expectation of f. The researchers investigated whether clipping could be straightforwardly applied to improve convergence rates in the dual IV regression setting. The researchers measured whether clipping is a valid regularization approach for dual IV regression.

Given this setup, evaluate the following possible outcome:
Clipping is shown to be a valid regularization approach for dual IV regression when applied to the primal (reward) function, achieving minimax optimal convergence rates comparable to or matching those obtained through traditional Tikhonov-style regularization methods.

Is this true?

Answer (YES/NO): NO